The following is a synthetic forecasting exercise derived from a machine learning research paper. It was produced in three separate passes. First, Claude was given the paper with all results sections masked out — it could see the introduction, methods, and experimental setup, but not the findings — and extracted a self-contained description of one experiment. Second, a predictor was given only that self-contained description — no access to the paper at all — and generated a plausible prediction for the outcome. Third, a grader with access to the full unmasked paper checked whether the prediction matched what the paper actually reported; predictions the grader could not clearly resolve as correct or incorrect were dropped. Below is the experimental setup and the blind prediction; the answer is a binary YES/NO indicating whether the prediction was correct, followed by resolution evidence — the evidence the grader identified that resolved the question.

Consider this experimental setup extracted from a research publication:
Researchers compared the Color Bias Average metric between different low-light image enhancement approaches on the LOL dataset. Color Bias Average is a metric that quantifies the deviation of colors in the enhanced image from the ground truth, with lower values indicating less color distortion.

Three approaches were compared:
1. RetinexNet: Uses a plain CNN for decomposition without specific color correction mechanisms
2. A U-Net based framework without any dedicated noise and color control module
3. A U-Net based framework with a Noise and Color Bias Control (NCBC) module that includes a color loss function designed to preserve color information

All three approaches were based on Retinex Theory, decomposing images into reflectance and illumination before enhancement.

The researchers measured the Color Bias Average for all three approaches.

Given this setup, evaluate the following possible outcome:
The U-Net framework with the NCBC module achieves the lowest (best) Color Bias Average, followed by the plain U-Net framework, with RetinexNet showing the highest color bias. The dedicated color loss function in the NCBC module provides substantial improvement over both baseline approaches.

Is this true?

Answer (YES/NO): YES